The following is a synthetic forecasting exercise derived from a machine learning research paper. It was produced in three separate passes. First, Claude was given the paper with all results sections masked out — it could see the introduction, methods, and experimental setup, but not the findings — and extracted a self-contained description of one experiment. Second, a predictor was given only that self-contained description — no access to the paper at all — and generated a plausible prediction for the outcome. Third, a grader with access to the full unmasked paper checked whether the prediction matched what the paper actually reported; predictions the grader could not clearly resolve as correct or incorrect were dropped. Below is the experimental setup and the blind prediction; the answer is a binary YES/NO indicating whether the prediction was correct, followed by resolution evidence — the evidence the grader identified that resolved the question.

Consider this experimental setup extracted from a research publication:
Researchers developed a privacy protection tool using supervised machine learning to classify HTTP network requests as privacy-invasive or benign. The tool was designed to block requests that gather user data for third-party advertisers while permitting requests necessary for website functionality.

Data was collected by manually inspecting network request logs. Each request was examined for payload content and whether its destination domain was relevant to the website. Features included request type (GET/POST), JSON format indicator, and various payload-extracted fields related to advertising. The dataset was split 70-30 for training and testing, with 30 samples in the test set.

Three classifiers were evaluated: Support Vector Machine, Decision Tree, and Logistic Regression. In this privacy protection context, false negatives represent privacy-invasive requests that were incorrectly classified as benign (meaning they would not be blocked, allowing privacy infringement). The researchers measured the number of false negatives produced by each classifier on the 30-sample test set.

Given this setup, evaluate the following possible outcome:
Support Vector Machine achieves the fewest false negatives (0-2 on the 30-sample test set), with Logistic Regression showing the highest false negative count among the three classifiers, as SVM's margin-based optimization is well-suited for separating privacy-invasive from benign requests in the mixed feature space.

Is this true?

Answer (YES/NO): NO